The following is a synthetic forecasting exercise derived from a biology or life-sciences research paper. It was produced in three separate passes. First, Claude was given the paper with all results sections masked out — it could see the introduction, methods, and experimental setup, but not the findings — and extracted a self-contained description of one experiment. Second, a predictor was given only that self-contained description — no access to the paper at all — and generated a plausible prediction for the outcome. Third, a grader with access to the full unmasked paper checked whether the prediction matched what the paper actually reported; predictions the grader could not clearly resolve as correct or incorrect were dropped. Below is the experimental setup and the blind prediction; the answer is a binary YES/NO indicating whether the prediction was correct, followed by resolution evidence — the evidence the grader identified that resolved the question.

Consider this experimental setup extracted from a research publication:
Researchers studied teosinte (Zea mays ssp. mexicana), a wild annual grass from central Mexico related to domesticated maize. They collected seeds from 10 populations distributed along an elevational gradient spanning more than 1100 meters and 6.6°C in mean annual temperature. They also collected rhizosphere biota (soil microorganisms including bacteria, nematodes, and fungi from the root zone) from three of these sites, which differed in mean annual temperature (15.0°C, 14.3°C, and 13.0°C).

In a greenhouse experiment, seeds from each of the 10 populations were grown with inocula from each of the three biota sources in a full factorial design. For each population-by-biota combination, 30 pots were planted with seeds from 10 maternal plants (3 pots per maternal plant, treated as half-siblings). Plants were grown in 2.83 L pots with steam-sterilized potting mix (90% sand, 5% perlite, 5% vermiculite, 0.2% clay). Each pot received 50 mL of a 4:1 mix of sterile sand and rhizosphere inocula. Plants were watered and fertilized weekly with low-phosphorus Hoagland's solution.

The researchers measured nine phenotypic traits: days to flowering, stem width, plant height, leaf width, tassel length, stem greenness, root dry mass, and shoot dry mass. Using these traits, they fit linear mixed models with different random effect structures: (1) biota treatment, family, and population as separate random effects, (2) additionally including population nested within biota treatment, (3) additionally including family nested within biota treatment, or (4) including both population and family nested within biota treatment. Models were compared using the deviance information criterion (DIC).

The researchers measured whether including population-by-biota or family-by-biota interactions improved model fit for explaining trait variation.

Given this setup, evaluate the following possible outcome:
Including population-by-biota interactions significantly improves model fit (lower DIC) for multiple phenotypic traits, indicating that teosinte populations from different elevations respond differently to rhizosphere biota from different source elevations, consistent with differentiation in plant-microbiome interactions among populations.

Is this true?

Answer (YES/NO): YES